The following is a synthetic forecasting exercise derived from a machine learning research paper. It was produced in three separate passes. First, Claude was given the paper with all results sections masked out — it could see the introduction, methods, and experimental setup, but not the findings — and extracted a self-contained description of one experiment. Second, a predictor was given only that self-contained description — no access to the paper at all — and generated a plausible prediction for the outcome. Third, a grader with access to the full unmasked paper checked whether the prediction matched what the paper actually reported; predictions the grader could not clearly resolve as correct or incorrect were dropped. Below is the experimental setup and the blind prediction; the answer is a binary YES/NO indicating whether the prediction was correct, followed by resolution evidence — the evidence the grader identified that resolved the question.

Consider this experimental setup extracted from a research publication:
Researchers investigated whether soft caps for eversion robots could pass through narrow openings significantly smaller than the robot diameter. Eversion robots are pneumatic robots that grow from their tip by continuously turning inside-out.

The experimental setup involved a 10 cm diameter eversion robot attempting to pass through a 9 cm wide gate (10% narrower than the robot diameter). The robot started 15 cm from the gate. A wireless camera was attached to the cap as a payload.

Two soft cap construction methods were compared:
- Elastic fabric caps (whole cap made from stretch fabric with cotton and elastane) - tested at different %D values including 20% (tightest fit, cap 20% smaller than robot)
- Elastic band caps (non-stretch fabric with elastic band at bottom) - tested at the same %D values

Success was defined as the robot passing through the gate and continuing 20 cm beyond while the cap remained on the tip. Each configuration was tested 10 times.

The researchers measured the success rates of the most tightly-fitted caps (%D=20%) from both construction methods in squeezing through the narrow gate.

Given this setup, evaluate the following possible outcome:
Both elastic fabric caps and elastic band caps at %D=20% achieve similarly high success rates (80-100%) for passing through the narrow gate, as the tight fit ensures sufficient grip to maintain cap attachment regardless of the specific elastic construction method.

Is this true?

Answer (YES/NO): NO